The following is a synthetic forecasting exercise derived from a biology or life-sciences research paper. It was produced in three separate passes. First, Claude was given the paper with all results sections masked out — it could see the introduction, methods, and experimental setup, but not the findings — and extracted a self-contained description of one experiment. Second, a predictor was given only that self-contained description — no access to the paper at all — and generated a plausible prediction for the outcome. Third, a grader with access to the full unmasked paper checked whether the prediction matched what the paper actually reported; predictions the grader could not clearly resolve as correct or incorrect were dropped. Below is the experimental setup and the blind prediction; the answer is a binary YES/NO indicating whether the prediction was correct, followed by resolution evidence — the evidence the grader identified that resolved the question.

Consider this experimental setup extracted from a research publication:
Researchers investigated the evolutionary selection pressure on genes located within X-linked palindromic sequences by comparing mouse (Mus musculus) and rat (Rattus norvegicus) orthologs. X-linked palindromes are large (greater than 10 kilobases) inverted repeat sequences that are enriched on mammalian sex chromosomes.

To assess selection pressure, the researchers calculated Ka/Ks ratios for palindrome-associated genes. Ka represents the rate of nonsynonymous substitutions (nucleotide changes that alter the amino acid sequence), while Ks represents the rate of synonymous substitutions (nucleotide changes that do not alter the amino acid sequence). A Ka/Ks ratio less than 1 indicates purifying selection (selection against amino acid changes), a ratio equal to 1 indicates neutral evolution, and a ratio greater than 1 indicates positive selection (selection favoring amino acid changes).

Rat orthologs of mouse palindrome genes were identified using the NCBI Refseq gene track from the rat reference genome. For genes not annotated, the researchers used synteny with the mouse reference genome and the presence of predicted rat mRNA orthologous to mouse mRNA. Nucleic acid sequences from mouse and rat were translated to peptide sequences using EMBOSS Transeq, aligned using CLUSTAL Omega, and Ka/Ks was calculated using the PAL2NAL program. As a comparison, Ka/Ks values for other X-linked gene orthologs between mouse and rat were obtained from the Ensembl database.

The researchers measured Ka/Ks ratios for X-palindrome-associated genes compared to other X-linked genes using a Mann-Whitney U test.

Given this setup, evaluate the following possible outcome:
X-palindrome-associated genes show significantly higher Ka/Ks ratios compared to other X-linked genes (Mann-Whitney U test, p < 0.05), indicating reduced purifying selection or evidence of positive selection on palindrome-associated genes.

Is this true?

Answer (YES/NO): YES